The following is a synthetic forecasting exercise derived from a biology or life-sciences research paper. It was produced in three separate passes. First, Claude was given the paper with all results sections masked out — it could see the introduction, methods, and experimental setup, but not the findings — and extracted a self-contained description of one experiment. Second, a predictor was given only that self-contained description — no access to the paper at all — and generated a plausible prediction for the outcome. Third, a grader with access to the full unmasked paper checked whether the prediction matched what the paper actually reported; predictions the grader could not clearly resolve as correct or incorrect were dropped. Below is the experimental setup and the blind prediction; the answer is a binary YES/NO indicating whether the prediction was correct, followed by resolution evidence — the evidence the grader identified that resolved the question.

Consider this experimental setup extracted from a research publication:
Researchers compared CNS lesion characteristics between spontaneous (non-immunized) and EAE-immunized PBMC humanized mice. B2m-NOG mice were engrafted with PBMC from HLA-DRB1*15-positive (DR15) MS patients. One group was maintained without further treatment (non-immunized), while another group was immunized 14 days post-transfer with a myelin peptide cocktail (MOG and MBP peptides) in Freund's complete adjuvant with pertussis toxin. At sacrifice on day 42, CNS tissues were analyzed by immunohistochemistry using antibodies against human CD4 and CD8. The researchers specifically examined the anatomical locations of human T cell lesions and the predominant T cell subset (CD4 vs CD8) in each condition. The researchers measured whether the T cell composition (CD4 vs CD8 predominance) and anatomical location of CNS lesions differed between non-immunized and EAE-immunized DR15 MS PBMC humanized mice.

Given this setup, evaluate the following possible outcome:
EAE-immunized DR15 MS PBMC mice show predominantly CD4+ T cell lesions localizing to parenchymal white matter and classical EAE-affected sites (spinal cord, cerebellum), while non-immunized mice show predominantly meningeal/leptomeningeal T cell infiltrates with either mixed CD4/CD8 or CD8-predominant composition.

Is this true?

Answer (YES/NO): NO